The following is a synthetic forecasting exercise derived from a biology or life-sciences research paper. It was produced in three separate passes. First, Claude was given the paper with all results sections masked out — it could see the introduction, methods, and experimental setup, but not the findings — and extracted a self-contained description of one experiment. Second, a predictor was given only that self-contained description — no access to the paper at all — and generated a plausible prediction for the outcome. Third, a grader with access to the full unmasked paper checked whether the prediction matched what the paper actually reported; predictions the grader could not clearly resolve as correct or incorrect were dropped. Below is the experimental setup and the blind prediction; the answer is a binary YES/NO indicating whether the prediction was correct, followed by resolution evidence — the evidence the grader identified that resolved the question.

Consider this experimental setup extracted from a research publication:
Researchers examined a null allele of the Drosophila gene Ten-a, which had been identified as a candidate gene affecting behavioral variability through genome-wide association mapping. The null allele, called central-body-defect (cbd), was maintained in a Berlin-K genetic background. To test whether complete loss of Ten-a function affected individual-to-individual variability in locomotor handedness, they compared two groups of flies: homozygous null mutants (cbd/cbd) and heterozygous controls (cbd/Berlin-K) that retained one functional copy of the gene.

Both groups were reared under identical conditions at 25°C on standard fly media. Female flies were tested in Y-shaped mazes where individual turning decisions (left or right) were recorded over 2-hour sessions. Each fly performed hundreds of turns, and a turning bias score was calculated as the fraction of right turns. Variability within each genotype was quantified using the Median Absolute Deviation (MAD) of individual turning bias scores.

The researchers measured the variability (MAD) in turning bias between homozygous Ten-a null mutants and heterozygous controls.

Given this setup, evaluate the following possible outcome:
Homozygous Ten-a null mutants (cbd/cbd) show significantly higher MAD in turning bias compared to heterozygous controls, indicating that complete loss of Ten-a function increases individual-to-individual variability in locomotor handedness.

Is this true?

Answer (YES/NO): YES